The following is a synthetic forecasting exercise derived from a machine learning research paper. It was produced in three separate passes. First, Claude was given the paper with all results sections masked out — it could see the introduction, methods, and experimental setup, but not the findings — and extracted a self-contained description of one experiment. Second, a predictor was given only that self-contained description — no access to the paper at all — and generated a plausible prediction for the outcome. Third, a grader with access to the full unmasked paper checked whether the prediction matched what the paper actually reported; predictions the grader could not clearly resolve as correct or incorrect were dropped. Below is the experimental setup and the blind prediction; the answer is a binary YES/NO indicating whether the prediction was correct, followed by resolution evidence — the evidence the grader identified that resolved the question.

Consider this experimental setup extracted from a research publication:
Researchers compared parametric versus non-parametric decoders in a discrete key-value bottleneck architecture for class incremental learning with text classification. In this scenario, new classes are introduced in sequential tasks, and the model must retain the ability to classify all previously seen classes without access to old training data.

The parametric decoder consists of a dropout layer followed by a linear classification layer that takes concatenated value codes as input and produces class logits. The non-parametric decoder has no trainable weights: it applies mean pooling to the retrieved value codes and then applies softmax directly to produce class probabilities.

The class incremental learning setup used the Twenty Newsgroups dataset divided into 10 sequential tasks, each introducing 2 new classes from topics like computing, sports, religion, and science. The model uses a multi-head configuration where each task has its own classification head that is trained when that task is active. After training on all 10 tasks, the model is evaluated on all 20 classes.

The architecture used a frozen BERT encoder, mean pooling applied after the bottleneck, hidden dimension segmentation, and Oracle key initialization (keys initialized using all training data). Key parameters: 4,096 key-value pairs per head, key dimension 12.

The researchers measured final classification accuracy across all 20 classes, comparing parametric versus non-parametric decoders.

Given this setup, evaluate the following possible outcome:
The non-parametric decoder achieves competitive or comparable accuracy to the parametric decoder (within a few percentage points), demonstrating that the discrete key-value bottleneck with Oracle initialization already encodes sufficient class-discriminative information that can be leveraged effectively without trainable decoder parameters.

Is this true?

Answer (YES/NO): YES